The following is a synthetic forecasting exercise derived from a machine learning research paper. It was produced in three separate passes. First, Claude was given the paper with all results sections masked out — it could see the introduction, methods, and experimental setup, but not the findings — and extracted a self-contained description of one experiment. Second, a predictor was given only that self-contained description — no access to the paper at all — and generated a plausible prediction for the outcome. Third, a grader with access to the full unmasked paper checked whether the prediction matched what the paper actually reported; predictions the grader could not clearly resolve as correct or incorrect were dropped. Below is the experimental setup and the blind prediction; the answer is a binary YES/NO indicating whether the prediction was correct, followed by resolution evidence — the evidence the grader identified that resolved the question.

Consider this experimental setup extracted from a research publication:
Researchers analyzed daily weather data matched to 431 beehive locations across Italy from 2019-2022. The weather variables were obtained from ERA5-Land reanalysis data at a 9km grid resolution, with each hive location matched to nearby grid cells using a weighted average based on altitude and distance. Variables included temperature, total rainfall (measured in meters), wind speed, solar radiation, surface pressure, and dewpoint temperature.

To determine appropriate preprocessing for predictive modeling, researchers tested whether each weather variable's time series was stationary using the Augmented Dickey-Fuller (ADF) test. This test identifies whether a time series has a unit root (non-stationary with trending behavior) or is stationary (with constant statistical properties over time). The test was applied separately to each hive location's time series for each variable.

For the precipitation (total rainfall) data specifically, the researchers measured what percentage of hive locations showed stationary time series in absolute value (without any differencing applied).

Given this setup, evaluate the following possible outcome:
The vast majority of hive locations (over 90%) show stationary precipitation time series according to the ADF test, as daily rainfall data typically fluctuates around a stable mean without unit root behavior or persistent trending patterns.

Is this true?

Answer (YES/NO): YES